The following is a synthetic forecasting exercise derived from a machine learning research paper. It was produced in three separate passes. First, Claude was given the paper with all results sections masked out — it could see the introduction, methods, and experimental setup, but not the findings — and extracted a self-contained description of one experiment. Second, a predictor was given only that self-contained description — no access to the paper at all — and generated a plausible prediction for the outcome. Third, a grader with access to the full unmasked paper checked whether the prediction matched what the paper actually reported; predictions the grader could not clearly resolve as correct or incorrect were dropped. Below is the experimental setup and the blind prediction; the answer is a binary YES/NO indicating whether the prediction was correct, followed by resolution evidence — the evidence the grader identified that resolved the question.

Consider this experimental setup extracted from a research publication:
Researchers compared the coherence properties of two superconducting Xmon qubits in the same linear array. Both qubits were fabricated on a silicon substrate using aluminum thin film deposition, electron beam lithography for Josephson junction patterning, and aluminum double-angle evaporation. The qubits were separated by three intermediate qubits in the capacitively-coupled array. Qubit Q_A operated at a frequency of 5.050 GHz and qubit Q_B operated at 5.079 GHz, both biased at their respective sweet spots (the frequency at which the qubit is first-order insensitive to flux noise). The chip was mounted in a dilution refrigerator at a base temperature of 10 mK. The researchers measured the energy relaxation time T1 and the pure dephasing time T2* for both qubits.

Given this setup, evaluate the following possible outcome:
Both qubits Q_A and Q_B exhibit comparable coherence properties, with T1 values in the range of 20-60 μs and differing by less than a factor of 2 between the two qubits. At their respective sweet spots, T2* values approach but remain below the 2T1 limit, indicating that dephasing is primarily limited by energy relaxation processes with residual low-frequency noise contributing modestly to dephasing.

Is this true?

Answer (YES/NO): NO